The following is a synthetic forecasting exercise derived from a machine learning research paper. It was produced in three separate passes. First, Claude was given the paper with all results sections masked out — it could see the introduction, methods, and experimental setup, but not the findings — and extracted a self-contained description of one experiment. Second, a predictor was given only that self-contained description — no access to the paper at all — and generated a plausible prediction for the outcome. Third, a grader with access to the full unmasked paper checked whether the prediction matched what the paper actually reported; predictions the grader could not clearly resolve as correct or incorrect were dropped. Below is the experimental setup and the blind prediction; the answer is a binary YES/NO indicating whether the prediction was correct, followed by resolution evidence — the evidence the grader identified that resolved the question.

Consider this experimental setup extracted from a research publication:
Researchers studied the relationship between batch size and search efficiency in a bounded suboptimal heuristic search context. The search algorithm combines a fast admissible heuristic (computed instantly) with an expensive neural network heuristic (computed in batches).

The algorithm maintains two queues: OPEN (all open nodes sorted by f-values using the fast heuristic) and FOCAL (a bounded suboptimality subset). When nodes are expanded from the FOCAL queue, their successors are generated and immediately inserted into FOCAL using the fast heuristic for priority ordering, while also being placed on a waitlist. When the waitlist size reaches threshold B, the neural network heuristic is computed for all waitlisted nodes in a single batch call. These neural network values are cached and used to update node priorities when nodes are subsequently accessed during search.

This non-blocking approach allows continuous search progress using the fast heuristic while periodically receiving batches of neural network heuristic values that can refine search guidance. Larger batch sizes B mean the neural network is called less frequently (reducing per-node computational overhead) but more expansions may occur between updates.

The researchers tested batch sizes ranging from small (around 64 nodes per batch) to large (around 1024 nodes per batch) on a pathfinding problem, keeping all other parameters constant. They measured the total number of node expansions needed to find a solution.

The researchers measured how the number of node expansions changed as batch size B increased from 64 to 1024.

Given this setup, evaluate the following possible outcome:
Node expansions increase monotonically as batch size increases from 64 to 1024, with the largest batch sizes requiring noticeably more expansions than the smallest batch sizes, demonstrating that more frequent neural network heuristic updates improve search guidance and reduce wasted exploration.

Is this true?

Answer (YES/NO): YES